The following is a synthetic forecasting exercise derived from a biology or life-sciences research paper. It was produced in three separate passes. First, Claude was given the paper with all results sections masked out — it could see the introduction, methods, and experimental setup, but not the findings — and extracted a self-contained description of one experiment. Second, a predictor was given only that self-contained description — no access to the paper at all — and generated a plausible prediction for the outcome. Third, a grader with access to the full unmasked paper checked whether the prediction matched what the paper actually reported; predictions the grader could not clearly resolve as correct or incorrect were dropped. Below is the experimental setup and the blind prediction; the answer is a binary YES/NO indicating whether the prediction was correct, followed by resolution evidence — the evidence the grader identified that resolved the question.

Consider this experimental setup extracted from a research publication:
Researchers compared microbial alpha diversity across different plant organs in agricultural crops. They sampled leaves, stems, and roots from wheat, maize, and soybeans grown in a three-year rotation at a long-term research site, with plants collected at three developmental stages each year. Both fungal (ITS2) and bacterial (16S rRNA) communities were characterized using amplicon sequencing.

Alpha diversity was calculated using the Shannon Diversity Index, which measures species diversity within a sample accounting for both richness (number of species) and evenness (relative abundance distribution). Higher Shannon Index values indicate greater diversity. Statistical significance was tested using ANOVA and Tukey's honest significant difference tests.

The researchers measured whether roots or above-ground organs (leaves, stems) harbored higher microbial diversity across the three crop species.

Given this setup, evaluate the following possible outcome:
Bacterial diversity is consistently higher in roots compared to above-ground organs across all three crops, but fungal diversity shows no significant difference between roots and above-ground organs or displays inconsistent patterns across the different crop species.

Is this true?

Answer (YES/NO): NO